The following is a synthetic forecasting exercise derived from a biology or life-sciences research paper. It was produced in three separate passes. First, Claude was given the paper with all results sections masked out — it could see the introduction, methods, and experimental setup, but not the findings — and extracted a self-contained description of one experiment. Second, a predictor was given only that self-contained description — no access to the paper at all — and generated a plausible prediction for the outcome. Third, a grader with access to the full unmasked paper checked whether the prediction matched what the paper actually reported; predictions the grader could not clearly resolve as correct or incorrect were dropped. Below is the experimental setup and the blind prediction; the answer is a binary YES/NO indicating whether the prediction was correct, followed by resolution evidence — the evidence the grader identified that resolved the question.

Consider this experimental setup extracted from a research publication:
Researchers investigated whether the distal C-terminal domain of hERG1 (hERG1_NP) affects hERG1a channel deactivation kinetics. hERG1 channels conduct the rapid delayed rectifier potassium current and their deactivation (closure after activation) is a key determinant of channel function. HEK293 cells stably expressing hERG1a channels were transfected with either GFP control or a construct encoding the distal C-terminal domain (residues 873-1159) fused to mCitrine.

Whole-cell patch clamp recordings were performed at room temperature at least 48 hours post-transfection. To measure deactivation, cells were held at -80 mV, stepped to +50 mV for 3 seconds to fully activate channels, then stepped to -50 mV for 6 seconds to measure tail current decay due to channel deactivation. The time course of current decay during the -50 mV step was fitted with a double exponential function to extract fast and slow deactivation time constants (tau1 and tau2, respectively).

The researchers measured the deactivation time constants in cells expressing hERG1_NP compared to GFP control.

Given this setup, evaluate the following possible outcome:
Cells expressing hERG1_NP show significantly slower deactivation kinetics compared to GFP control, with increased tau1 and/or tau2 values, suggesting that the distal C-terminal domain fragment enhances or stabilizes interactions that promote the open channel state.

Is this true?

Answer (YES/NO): YES